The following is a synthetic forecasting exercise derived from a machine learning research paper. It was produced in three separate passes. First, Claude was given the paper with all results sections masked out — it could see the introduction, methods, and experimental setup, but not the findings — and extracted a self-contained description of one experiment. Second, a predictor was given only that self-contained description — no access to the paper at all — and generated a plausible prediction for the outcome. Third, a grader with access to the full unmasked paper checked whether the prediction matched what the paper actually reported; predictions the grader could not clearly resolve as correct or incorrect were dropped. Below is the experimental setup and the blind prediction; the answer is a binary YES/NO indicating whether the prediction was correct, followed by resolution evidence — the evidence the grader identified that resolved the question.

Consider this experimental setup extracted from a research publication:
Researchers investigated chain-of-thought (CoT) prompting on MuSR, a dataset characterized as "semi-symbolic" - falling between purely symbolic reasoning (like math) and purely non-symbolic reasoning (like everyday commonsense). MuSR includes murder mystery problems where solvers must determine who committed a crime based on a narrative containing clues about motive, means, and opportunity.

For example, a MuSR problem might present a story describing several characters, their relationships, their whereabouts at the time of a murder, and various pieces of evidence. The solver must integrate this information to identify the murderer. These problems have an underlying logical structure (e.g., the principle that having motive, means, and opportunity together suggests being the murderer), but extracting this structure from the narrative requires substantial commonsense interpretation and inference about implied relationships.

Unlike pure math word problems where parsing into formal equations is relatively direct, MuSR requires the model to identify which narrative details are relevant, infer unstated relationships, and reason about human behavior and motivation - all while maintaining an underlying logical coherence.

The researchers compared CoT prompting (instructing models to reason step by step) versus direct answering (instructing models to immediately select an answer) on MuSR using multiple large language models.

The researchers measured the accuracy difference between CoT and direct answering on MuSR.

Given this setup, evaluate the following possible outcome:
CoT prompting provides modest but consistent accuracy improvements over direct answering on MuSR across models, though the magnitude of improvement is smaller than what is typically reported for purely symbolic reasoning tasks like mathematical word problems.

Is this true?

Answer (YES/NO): YES